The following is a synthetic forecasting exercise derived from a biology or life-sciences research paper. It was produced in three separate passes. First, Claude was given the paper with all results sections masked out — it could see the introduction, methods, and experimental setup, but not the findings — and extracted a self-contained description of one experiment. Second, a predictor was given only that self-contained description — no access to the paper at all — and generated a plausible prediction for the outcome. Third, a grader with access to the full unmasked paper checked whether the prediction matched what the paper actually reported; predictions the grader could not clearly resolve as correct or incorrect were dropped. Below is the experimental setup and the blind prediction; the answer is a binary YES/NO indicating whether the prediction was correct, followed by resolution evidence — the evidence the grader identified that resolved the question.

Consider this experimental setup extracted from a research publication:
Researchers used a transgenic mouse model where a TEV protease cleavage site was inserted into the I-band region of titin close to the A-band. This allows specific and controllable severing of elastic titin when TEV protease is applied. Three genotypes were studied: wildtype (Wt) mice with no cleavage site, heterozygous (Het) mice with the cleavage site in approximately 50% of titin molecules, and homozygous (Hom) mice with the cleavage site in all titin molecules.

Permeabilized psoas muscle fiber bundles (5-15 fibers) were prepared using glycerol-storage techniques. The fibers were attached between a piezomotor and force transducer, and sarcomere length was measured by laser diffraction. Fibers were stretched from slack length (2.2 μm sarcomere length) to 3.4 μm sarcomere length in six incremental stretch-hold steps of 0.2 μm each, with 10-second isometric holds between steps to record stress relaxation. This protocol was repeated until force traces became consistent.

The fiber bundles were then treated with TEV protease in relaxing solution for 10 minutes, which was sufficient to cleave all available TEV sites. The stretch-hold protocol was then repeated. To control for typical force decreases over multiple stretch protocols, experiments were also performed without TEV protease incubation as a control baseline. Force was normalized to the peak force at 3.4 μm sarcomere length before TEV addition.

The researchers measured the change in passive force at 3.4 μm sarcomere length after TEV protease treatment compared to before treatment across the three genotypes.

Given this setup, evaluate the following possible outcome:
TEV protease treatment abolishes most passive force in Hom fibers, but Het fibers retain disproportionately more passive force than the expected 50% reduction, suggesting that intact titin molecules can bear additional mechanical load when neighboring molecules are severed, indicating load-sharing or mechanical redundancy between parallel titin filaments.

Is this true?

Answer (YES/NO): NO